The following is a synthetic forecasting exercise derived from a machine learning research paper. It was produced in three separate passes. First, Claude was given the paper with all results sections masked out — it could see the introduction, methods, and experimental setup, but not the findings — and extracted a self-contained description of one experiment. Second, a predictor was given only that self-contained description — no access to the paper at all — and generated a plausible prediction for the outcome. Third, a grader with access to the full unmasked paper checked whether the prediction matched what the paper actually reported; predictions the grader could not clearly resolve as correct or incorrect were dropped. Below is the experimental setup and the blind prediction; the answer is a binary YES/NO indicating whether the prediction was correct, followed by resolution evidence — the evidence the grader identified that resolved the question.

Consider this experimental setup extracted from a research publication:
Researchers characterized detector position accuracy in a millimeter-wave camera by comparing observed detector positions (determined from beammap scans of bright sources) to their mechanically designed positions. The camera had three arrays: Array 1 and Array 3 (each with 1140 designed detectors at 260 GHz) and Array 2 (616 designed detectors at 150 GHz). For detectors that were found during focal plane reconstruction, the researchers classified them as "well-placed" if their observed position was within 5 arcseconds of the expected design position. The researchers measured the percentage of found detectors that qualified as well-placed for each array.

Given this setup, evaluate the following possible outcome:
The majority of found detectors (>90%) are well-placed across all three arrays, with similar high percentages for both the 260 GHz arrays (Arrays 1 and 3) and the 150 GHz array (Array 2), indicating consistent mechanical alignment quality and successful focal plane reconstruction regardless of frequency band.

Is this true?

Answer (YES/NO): NO